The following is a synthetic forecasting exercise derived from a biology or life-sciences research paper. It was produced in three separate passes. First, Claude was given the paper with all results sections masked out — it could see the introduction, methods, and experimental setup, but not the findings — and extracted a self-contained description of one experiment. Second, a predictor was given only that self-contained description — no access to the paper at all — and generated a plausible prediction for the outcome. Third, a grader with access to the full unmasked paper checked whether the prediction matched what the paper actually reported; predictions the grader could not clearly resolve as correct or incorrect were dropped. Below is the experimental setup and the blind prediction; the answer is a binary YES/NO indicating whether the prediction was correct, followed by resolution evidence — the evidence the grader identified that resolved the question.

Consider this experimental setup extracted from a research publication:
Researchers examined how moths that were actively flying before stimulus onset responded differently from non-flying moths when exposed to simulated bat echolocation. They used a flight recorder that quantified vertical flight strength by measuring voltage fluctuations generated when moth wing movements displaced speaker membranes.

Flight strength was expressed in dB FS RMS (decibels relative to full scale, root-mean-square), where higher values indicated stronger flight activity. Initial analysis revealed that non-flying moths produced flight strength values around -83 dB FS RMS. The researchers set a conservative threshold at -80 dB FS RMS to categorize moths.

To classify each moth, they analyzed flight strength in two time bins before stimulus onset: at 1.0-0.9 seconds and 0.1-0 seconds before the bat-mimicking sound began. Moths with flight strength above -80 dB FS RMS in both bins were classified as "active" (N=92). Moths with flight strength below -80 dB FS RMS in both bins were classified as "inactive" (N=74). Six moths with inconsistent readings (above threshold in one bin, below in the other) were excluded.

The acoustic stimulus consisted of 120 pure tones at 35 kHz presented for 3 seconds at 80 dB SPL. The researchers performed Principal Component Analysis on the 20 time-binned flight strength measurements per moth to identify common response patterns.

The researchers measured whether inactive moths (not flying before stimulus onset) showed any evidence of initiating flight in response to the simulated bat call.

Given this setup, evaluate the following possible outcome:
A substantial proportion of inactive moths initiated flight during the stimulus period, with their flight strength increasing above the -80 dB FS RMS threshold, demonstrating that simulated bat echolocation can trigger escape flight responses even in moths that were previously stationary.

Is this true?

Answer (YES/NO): YES